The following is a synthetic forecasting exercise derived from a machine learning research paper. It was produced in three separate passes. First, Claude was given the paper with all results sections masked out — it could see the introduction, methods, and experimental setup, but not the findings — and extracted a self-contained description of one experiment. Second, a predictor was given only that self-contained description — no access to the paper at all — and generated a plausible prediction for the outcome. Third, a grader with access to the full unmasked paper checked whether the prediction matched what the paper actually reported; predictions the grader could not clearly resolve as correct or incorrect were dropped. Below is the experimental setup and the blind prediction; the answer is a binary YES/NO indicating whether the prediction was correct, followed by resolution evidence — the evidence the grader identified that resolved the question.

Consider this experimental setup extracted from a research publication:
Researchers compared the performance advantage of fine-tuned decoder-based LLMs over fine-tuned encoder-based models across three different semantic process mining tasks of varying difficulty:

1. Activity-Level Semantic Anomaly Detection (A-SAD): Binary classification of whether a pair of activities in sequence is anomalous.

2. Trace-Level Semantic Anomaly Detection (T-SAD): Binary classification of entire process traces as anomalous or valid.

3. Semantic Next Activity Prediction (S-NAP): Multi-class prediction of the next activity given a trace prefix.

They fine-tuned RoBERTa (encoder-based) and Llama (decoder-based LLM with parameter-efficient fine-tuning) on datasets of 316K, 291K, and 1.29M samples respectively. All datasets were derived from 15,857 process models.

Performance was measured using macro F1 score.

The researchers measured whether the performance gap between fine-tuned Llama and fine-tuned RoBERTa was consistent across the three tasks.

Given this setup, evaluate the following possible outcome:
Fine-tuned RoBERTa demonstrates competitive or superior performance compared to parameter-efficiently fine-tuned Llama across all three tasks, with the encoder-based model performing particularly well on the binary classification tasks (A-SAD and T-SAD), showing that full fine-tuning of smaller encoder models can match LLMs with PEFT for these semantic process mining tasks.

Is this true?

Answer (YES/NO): NO